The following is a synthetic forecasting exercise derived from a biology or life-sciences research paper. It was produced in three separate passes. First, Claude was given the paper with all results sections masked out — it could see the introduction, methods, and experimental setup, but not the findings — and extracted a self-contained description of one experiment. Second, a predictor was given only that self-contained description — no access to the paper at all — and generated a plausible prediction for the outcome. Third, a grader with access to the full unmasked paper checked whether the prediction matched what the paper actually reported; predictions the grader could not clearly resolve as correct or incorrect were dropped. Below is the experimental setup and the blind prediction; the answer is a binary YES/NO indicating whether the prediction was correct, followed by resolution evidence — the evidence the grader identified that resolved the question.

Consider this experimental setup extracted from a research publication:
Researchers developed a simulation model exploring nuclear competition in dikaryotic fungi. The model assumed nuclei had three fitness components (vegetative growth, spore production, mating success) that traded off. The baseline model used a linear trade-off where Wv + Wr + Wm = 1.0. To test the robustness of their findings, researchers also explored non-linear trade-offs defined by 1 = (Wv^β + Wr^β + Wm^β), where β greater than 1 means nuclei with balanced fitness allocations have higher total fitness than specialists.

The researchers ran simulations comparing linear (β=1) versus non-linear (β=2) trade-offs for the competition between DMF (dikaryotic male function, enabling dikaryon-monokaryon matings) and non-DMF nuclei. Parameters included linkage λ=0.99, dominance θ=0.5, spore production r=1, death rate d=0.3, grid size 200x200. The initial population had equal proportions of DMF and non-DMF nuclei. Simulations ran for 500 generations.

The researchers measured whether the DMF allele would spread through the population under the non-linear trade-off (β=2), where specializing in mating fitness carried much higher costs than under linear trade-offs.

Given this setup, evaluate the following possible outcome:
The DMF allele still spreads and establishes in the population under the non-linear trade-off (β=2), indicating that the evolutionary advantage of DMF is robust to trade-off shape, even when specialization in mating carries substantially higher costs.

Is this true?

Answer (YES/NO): YES